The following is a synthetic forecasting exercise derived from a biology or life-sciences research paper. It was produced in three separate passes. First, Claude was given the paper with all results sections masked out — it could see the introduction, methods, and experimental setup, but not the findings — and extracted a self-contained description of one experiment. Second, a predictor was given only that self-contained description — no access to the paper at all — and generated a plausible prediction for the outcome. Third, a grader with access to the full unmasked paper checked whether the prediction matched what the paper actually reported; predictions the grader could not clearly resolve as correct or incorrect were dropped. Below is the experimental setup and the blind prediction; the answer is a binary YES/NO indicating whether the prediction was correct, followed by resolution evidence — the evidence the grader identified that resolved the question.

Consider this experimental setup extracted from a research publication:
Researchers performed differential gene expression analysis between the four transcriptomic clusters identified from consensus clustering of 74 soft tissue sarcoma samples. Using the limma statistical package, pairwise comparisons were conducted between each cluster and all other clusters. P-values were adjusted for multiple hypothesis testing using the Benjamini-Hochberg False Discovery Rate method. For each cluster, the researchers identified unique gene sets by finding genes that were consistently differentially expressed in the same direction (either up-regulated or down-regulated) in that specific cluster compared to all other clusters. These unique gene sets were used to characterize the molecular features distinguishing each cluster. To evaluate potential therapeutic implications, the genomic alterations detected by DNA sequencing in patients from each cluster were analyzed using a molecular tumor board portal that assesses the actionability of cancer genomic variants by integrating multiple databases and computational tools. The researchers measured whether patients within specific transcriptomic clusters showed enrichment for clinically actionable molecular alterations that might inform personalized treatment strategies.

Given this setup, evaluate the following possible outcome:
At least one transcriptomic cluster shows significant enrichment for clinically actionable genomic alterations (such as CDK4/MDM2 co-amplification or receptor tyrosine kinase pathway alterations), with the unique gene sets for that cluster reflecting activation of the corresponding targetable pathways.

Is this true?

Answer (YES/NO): YES